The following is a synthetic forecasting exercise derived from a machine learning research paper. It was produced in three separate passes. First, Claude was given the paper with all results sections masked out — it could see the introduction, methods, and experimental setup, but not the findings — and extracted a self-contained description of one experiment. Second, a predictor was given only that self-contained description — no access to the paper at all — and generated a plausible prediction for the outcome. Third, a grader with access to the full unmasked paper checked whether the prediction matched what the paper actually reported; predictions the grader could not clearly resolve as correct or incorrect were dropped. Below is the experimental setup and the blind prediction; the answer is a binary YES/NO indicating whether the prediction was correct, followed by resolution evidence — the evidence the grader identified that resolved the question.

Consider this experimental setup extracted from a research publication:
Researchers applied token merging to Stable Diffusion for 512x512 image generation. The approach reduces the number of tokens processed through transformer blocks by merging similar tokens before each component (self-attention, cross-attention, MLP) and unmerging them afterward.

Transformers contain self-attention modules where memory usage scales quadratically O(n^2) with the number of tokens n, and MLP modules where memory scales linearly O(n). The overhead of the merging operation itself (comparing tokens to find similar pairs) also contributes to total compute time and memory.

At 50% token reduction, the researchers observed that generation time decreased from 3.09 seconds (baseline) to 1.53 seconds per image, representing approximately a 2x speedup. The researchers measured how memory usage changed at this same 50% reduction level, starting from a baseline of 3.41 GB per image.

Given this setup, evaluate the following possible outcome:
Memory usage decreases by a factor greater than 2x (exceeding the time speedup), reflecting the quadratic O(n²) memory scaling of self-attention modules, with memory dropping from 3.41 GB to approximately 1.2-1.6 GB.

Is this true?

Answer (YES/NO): NO